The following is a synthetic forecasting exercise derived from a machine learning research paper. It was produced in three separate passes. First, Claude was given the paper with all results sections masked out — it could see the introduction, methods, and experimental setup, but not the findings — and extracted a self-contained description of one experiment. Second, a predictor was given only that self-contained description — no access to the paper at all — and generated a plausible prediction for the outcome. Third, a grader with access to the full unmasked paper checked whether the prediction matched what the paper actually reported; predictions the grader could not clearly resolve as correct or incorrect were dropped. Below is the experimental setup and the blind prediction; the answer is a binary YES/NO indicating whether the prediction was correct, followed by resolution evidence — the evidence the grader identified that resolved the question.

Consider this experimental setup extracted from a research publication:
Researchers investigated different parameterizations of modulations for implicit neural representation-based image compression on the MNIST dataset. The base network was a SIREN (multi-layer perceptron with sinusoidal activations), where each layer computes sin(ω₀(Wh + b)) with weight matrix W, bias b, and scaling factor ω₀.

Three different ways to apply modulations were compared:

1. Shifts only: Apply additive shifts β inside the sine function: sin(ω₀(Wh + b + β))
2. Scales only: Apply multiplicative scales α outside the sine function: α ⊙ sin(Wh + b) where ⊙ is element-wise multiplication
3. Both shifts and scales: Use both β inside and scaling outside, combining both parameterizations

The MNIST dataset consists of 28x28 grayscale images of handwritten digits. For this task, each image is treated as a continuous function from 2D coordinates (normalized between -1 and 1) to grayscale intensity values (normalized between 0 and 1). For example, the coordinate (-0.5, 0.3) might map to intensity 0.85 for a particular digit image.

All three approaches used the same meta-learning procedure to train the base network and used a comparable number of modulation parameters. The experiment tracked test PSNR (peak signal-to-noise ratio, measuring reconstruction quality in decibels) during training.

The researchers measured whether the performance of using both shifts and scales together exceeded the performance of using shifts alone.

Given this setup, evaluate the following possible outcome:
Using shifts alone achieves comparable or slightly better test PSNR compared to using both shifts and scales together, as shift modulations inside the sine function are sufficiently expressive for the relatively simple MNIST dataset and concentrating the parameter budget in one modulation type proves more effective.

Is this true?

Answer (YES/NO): YES